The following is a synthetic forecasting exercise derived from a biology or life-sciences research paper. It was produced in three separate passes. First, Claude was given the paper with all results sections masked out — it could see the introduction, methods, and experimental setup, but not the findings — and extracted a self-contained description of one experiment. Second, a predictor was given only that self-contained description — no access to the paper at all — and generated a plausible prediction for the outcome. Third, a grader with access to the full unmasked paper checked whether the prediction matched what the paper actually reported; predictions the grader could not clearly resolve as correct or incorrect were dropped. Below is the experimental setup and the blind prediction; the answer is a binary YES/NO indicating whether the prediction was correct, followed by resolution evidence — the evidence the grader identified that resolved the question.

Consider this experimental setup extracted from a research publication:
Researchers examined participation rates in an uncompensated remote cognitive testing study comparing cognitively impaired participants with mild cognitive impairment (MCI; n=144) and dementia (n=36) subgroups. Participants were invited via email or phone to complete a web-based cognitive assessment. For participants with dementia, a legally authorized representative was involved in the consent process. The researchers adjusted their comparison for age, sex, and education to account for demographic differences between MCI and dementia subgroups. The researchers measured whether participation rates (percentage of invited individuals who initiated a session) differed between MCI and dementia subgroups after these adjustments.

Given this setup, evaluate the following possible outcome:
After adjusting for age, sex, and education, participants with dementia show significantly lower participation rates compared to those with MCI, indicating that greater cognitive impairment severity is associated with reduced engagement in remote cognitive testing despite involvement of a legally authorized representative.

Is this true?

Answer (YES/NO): NO